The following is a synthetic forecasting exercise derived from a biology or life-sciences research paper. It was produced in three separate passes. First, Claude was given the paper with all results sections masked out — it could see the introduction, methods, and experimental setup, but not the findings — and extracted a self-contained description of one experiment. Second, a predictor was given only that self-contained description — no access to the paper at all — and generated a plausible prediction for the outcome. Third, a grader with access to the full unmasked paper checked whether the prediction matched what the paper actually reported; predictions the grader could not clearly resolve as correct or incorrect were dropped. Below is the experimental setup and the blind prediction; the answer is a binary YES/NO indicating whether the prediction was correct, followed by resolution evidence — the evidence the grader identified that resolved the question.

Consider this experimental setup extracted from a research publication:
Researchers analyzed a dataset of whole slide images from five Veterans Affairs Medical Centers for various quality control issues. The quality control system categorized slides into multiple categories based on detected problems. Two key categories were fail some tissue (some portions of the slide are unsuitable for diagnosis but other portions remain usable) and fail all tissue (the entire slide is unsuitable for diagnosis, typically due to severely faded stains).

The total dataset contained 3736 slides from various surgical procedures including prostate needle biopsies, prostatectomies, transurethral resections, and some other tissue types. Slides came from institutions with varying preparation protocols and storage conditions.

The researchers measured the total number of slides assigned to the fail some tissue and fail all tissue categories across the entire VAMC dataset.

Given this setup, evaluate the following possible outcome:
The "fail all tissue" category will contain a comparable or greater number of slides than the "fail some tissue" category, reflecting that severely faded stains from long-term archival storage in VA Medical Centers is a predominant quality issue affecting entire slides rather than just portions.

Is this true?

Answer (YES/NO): NO